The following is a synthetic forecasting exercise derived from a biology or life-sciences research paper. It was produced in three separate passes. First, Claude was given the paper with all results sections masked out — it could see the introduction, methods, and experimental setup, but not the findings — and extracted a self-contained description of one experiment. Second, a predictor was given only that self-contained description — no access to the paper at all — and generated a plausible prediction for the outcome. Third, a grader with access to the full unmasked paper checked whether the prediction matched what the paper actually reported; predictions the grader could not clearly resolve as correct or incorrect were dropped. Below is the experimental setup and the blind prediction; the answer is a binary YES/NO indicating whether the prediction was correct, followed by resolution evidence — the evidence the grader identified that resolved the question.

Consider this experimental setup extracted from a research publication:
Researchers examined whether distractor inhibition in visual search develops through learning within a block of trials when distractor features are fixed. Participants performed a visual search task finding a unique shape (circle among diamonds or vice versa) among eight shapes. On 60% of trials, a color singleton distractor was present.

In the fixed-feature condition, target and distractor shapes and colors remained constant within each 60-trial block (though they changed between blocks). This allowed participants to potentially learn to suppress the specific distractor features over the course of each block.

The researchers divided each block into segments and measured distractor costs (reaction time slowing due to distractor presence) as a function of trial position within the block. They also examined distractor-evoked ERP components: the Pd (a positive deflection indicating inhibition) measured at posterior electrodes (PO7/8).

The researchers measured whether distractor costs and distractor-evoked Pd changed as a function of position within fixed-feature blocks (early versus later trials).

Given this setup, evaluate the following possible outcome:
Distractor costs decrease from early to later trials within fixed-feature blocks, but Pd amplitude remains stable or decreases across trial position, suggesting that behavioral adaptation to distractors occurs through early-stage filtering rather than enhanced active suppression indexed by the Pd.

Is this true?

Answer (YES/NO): NO